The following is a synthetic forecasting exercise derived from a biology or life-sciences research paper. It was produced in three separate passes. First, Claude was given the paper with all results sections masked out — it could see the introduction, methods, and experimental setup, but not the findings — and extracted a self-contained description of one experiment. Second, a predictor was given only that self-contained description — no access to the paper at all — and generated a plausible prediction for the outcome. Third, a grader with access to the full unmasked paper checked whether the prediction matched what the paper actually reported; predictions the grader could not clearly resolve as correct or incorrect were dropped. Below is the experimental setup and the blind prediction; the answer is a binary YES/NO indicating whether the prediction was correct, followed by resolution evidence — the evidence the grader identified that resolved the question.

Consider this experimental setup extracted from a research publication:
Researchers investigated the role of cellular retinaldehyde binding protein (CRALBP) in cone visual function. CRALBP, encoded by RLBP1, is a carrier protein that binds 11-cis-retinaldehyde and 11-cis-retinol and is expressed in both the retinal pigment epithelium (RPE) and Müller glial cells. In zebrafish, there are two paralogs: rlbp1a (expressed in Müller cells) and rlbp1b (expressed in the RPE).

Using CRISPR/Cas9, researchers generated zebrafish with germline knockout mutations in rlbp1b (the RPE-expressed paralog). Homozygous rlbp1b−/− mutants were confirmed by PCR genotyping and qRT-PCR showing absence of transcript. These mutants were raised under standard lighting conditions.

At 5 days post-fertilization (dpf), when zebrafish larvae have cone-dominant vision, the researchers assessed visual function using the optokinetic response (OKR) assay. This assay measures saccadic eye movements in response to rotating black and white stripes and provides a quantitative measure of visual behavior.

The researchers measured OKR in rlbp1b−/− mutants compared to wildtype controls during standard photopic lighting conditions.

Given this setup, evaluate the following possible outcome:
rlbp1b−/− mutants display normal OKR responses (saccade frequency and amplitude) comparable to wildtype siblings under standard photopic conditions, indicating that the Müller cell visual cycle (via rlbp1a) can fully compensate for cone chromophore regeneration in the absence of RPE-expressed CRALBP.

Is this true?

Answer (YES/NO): YES